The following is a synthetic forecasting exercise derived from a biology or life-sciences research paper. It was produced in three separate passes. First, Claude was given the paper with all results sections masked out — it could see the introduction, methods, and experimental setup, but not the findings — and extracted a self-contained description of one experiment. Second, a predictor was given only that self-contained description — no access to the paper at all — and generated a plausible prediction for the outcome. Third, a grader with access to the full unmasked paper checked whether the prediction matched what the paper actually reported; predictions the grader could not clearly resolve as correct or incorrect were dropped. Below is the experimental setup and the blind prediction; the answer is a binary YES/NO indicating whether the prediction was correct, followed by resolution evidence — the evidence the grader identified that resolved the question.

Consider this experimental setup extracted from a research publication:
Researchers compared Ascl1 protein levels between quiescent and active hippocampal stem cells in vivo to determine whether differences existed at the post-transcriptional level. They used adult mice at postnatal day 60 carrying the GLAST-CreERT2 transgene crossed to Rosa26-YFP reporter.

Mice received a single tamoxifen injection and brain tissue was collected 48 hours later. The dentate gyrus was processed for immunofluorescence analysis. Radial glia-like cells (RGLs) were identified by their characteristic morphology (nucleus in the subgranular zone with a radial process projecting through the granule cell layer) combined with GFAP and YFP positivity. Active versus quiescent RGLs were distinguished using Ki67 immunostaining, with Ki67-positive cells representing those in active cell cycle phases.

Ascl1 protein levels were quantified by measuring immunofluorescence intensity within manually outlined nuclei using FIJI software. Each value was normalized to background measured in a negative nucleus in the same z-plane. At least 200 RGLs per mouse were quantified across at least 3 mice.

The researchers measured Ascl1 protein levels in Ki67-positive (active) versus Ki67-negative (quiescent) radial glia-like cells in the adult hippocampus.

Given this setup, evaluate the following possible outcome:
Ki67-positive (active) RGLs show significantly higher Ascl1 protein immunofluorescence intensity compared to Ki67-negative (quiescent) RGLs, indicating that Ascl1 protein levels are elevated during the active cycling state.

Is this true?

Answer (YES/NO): YES